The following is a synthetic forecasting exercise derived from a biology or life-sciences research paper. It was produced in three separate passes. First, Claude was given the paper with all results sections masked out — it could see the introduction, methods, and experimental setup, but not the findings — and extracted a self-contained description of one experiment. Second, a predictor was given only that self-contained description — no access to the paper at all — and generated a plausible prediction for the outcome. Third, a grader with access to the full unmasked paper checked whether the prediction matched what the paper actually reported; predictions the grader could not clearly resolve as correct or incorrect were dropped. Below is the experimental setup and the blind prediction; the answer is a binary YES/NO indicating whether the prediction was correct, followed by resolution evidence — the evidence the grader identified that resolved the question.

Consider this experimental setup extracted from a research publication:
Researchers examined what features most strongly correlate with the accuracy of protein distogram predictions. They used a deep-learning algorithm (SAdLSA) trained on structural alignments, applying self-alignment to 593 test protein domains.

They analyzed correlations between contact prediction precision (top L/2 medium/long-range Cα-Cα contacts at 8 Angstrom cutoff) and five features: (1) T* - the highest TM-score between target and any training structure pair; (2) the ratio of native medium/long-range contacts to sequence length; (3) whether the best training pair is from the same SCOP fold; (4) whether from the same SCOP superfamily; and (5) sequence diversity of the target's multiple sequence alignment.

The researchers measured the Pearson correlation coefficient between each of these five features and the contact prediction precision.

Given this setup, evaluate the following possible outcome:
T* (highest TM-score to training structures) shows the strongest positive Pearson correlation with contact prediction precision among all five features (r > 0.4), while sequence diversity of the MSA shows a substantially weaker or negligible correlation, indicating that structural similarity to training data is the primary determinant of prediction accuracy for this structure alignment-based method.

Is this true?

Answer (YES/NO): NO